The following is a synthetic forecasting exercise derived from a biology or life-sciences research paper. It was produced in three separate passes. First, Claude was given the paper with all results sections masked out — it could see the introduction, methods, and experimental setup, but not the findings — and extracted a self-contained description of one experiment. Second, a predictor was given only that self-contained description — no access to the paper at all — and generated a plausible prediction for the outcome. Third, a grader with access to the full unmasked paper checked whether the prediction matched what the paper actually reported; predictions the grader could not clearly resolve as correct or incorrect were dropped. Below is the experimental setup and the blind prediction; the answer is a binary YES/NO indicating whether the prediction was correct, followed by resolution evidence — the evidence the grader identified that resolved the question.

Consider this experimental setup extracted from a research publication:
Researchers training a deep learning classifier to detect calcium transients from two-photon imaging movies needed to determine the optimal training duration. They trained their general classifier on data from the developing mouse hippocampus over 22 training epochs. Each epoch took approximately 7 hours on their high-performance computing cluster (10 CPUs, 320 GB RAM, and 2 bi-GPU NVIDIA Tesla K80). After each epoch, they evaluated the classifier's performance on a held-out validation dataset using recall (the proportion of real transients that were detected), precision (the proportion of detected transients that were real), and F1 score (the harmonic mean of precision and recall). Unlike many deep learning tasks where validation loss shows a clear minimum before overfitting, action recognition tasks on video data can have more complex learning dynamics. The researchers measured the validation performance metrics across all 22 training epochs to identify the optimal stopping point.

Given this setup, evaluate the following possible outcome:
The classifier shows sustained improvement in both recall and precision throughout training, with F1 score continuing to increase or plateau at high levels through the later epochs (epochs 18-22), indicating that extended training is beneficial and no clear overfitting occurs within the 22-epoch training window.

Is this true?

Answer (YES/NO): NO